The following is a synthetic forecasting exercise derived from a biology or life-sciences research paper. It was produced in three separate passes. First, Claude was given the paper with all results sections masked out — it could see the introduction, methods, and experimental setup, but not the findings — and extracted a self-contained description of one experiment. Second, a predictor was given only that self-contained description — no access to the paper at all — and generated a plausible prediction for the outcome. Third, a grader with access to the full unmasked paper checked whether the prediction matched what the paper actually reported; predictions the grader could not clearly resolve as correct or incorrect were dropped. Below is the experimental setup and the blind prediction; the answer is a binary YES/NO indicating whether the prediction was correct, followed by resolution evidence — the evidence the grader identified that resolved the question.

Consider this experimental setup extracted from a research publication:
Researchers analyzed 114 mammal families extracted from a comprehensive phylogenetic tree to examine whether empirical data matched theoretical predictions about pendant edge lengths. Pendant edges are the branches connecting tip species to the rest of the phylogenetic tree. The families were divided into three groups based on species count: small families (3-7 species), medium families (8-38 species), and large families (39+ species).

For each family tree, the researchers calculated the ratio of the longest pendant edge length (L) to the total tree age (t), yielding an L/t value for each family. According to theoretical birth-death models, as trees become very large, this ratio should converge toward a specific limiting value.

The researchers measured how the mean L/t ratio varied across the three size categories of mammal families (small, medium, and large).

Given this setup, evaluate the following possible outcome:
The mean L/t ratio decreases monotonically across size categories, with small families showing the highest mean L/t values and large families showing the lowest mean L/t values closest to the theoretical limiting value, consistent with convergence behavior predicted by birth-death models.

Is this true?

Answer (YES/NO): NO